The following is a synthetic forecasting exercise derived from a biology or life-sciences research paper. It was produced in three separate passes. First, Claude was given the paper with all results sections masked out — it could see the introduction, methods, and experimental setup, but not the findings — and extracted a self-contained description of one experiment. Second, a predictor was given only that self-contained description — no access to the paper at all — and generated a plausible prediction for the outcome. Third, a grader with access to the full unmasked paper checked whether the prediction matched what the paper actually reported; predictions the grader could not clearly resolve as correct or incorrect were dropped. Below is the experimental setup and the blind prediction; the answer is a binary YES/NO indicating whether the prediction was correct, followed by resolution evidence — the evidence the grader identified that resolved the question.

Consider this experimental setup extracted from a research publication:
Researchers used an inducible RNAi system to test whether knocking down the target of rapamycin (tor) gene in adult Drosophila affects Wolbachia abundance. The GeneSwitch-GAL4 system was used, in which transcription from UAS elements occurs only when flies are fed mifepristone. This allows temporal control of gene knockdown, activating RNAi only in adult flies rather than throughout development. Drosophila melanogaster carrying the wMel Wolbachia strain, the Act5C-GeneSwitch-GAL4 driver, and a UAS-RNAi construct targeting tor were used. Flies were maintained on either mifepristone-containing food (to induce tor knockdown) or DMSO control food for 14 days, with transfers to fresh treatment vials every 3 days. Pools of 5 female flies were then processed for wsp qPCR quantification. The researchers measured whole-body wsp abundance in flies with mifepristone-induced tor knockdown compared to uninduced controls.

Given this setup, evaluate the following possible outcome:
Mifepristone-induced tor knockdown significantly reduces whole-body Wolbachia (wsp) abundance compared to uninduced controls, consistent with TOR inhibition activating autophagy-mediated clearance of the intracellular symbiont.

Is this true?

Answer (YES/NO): NO